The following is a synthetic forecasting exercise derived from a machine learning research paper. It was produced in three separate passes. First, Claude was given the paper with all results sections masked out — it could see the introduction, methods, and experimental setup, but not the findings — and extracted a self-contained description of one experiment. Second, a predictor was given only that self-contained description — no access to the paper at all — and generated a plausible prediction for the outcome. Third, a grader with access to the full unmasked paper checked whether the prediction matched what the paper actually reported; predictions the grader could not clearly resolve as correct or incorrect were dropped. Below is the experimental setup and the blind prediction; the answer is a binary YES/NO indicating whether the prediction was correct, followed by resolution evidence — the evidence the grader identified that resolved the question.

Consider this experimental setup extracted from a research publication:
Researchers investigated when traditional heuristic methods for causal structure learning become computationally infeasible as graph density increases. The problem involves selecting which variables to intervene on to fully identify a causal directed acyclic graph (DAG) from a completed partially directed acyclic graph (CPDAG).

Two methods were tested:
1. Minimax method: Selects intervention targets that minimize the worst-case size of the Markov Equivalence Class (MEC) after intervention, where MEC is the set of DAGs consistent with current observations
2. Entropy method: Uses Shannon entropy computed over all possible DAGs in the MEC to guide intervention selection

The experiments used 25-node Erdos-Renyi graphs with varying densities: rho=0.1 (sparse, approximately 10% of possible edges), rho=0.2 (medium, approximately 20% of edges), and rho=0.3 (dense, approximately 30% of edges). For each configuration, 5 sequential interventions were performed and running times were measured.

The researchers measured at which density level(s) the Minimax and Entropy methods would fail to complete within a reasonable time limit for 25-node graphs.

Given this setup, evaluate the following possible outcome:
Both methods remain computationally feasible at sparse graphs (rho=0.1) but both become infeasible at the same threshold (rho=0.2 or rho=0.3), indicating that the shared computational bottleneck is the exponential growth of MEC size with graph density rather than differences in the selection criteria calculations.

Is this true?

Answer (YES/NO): NO